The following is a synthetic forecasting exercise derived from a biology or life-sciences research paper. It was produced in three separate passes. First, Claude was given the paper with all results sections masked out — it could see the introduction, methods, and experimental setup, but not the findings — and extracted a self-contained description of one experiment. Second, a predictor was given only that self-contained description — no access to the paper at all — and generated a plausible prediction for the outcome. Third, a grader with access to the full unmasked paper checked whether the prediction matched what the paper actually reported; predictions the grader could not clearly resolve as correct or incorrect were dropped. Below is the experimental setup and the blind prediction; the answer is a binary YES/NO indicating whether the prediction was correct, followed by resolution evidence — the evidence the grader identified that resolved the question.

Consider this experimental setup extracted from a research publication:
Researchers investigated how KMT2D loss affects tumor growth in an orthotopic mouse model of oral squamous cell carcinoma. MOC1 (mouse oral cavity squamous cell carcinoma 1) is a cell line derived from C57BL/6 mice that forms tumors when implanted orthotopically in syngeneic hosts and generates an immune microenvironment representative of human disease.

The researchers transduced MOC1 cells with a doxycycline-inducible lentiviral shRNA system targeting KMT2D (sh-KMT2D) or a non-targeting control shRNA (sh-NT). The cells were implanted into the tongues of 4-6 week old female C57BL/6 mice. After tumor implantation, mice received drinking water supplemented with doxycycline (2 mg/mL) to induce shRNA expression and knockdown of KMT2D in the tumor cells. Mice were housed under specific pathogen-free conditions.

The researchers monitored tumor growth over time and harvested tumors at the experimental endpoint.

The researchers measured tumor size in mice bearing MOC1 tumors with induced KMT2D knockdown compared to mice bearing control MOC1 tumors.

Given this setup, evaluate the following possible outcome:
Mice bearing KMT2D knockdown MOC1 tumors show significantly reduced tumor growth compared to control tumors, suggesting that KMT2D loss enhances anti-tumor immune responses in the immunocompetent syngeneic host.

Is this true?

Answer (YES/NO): NO